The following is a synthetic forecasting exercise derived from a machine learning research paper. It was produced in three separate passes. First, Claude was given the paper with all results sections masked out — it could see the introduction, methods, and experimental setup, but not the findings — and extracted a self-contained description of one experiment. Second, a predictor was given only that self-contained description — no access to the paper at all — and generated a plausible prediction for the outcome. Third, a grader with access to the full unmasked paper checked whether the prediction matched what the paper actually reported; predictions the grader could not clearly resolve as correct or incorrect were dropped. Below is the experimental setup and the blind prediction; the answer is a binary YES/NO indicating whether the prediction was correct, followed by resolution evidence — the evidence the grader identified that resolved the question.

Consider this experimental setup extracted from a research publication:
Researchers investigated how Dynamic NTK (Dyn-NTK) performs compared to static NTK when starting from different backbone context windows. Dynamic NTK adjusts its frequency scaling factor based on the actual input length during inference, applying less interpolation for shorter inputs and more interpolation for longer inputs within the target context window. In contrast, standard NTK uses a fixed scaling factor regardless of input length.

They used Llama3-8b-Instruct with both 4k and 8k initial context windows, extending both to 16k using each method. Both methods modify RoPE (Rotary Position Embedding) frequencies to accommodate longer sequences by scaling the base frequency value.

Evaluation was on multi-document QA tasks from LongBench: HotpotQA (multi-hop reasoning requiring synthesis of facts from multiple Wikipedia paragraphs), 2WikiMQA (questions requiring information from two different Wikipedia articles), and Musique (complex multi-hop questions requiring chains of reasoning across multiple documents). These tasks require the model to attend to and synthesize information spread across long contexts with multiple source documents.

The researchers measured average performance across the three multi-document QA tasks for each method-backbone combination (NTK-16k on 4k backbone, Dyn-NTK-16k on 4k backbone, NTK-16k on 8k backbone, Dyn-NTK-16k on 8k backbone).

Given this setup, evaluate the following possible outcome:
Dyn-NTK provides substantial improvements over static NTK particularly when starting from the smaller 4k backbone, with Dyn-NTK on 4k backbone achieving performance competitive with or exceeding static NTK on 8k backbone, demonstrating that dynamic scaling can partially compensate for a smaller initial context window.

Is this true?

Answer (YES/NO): NO